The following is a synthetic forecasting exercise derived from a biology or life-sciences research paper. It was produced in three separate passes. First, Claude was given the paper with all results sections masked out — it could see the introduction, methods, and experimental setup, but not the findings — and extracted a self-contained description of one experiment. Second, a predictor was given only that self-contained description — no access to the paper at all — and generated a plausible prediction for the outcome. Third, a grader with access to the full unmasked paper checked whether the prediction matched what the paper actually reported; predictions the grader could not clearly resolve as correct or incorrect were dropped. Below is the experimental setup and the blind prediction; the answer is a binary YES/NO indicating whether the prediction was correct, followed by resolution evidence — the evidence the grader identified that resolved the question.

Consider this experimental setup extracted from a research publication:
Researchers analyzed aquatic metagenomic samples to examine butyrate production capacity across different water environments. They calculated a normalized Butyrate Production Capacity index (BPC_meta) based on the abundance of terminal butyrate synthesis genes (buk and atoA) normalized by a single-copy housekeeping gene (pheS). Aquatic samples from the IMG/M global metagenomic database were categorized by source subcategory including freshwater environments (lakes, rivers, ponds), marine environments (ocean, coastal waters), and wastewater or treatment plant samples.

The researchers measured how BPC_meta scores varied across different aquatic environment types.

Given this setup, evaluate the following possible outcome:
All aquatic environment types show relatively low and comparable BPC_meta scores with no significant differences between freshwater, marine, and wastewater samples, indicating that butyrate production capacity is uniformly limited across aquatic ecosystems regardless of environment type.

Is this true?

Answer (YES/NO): NO